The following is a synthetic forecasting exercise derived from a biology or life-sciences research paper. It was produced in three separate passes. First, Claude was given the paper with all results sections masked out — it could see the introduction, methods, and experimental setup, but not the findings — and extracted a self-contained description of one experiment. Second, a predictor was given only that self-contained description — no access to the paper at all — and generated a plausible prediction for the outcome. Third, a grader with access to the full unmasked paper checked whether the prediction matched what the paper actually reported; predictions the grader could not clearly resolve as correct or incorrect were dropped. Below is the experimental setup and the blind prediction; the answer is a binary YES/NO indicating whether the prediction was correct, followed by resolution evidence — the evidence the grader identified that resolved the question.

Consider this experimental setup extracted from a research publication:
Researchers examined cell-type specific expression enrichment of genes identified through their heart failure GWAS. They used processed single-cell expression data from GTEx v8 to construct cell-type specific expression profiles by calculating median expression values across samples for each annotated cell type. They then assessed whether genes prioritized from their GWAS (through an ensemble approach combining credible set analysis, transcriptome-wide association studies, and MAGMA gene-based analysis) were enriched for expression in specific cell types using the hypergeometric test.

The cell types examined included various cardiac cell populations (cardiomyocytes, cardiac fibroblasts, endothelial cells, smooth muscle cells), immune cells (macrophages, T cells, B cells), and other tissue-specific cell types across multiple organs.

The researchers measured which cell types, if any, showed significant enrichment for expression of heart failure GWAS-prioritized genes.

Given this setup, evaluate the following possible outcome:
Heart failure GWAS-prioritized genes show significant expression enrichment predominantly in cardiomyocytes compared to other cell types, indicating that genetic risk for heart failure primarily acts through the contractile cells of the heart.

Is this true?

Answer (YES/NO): NO